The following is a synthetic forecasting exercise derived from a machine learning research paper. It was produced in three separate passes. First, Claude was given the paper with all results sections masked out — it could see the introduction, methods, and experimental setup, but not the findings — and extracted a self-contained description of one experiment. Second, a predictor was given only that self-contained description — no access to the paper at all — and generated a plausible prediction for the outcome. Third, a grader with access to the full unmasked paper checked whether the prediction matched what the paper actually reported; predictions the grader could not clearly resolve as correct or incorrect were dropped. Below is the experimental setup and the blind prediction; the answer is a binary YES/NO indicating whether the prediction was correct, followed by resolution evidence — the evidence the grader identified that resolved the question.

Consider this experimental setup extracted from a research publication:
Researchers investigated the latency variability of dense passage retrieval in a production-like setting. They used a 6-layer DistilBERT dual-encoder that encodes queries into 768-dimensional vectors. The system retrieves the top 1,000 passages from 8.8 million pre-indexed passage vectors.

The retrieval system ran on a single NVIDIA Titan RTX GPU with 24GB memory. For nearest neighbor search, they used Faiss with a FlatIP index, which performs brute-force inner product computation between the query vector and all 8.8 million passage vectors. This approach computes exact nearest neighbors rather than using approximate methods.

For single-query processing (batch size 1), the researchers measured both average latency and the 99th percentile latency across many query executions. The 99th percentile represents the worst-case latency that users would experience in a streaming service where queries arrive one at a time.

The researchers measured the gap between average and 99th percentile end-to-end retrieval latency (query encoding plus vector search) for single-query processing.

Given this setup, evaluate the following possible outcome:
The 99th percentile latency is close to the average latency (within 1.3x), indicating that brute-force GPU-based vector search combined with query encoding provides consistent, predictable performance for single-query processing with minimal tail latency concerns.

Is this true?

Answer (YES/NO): YES